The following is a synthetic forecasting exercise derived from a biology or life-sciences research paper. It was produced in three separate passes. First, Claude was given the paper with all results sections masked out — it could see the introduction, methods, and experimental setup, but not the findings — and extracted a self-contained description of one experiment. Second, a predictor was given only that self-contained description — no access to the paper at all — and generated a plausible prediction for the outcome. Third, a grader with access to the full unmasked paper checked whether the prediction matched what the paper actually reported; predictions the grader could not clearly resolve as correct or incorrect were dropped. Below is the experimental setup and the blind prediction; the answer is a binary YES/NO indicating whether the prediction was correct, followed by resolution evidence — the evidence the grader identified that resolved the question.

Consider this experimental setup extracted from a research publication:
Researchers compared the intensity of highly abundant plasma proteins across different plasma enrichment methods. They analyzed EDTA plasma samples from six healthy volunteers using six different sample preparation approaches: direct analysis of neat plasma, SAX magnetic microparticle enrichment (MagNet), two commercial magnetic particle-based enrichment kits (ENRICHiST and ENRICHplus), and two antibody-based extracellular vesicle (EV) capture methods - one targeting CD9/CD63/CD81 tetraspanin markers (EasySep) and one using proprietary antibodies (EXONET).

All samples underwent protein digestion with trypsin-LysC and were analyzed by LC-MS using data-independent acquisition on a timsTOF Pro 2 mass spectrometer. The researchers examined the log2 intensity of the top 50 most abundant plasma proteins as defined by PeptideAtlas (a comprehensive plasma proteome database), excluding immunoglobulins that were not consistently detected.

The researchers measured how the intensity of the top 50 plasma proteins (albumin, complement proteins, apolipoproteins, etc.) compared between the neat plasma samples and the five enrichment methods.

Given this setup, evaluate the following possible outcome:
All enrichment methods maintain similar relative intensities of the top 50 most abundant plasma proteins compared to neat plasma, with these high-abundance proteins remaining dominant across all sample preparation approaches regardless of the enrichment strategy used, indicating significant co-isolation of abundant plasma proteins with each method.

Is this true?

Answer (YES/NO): NO